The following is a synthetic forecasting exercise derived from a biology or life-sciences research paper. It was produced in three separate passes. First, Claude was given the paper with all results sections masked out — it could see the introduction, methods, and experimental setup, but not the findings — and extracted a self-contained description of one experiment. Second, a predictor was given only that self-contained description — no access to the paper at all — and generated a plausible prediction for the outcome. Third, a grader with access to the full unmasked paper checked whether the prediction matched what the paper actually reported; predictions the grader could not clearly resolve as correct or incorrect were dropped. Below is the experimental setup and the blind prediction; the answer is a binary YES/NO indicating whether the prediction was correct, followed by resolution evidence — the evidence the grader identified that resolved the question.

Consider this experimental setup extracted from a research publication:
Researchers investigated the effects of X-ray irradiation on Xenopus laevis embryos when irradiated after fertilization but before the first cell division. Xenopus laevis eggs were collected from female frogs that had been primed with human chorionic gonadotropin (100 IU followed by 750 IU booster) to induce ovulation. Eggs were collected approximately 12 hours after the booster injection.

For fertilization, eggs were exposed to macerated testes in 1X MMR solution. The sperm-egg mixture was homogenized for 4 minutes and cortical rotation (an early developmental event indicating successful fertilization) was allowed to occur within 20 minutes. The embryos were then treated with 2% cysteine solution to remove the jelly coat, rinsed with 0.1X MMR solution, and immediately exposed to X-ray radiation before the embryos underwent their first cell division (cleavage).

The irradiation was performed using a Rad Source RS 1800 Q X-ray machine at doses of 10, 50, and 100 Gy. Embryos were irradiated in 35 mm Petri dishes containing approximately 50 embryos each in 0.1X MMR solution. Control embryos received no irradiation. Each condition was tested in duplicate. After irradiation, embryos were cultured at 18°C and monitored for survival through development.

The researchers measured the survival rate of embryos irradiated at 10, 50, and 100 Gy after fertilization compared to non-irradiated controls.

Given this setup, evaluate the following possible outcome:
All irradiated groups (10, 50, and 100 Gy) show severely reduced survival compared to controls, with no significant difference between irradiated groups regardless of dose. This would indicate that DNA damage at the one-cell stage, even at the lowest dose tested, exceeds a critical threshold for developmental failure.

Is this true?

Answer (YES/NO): NO